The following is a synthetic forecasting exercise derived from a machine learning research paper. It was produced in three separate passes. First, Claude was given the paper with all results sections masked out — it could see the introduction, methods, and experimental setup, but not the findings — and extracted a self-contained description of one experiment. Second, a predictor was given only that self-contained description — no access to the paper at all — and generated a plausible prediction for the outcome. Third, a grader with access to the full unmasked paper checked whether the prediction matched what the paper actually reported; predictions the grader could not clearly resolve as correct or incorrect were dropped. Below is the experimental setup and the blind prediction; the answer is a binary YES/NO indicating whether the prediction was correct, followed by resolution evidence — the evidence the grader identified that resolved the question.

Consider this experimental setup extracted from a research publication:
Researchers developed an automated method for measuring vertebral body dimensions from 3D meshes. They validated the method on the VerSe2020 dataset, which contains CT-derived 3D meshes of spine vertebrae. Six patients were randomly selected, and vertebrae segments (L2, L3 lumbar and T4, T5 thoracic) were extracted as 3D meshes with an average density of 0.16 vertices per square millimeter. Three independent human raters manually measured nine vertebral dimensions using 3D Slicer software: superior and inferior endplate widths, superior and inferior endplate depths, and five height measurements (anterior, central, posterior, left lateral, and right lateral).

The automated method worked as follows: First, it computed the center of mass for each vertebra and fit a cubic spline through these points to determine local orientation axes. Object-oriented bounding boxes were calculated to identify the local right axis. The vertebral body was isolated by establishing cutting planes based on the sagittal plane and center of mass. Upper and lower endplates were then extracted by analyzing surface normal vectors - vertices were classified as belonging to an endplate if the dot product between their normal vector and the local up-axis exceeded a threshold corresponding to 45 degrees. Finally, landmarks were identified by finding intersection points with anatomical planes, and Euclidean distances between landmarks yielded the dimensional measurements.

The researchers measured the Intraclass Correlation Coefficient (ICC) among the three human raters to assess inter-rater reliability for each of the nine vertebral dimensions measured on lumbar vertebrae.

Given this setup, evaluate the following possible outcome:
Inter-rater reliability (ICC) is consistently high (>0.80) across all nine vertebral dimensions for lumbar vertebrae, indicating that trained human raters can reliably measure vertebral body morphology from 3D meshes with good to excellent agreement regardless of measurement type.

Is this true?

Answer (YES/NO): NO